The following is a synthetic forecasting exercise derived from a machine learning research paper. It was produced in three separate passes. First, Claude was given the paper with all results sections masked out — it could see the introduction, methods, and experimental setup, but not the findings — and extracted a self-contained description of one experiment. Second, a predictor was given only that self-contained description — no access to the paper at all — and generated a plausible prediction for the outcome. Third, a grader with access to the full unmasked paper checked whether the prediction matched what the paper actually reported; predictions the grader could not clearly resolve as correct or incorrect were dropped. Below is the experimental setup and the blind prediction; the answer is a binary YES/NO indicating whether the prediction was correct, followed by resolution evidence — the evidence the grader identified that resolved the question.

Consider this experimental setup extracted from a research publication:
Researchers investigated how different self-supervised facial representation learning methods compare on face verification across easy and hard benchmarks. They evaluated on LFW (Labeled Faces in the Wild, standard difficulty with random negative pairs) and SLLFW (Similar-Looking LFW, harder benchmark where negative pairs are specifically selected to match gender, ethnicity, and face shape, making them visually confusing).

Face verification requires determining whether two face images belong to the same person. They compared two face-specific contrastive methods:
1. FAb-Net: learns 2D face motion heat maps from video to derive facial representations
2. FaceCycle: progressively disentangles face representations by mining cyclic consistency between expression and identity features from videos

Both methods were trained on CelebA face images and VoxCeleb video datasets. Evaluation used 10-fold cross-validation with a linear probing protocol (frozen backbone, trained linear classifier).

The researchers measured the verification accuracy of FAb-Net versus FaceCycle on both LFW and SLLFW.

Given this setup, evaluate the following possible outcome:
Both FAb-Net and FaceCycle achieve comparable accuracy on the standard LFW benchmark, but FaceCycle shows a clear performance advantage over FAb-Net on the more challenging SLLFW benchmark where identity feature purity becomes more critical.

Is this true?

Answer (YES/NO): NO